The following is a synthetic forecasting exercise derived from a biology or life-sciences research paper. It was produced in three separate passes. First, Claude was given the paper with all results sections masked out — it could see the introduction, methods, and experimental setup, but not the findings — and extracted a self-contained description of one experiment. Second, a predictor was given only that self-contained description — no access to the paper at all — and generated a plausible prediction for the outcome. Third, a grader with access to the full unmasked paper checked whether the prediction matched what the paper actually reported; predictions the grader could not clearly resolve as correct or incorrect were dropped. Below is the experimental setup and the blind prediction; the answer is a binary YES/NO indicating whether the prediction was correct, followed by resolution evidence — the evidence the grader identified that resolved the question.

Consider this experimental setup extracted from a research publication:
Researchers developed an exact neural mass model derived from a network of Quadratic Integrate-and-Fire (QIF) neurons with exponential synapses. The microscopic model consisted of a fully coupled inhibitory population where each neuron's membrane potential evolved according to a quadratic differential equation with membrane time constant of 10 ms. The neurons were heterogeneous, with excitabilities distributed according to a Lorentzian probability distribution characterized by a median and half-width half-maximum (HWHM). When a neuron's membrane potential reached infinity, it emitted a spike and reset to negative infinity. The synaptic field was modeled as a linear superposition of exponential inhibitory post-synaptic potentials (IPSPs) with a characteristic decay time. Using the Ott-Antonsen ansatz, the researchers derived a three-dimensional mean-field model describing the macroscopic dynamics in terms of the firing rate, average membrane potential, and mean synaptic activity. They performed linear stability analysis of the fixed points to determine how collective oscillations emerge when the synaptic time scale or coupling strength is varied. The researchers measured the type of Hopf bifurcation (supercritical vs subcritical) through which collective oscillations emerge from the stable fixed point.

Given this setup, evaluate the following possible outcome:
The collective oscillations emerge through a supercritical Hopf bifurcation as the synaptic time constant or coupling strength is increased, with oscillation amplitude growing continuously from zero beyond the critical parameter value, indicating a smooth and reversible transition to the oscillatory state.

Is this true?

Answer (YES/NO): YES